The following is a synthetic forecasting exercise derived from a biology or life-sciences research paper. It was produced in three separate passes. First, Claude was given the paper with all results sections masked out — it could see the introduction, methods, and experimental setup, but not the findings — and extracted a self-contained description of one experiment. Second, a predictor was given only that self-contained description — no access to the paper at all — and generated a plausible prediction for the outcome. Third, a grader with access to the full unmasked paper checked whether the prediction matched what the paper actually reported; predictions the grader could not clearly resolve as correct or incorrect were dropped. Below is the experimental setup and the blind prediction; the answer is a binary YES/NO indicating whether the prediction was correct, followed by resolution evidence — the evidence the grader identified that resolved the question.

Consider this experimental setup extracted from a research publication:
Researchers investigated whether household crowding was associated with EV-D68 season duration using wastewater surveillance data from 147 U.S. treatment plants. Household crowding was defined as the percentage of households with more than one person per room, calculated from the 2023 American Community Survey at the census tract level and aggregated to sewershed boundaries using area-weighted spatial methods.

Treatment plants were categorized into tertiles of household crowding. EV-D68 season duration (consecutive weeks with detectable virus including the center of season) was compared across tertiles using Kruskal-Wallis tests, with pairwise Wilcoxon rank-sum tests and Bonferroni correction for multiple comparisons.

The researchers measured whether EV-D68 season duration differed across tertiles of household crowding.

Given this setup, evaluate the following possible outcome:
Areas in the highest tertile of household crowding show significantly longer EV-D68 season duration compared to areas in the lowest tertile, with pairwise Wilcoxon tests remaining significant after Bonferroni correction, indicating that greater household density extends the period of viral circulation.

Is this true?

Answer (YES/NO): YES